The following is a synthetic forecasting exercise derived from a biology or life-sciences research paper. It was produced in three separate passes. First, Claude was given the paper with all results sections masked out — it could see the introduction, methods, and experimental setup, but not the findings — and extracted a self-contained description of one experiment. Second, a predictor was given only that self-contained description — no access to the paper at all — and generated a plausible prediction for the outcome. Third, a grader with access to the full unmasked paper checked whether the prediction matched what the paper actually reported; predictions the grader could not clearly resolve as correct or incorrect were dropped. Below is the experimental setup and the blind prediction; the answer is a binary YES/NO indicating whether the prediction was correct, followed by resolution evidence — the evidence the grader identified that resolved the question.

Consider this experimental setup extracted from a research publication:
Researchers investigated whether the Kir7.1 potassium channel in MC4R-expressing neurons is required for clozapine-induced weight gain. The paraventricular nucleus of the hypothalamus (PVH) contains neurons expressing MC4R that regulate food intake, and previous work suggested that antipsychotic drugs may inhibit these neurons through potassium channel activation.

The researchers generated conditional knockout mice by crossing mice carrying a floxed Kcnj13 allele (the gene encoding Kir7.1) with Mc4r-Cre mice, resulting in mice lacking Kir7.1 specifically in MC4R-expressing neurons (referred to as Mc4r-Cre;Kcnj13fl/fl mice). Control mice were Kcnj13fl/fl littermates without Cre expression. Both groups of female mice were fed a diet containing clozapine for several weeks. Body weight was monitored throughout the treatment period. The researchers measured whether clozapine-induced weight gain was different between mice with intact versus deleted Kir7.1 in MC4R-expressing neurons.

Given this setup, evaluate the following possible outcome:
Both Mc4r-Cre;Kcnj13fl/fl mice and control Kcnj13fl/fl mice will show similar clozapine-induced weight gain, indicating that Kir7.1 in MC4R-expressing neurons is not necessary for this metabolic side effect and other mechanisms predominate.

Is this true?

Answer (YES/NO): NO